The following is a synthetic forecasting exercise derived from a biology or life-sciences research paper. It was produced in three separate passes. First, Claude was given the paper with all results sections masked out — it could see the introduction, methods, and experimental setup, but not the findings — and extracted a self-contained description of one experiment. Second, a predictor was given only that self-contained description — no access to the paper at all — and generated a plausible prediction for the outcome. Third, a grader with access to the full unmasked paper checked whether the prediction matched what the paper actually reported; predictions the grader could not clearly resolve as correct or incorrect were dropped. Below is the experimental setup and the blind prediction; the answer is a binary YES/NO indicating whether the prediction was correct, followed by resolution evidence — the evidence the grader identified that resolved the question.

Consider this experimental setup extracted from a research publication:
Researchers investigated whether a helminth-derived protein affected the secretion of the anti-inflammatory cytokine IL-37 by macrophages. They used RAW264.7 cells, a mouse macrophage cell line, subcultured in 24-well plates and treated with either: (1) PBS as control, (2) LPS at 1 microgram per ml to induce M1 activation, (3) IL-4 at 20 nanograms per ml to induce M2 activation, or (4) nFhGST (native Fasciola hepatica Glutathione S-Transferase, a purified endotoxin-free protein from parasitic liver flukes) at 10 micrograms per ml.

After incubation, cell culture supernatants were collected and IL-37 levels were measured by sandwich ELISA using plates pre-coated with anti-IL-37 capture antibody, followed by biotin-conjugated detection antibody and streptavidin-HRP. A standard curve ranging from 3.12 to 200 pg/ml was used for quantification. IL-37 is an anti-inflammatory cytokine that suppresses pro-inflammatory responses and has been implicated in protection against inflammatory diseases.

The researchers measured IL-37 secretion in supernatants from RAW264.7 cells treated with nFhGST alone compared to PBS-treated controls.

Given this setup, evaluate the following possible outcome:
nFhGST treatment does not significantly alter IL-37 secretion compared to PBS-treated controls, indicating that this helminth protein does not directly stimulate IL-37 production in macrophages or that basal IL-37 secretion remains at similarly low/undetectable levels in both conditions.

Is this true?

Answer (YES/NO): NO